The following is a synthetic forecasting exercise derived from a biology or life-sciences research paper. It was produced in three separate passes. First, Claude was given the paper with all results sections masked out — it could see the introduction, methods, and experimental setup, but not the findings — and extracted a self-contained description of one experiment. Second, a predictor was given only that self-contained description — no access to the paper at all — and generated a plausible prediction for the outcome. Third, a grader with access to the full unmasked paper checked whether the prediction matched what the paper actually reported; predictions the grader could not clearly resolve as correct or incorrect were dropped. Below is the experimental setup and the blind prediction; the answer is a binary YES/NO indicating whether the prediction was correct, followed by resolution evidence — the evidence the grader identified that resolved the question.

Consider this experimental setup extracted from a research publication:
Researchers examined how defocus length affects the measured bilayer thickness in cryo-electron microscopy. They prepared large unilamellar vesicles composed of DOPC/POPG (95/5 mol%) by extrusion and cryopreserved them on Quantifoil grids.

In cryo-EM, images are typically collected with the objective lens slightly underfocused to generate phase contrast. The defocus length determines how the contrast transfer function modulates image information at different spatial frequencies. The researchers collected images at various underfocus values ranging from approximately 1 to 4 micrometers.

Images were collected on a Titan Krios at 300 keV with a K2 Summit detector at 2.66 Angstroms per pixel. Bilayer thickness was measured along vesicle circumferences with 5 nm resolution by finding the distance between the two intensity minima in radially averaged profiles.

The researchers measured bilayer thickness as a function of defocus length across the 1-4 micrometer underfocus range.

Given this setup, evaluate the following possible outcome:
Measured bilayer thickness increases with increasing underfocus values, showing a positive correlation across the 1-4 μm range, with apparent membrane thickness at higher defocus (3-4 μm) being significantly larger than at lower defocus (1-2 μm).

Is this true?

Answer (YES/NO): NO